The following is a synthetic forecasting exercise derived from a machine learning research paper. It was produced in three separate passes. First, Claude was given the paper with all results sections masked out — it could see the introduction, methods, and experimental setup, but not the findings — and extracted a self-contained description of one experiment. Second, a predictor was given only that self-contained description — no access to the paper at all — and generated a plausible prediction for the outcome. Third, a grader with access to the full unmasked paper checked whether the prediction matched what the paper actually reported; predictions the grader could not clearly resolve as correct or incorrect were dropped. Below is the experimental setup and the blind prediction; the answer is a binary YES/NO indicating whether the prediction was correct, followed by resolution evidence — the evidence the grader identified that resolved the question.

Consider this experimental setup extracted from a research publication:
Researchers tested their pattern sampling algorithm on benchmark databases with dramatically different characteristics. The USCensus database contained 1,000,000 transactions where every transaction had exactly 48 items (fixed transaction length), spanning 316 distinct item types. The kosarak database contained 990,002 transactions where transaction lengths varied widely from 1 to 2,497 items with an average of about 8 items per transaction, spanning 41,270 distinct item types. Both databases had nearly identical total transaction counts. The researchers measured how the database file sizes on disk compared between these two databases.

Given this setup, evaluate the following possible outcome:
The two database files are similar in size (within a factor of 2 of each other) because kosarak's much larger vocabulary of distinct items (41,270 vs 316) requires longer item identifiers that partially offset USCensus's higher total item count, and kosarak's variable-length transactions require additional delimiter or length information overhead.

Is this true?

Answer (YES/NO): NO